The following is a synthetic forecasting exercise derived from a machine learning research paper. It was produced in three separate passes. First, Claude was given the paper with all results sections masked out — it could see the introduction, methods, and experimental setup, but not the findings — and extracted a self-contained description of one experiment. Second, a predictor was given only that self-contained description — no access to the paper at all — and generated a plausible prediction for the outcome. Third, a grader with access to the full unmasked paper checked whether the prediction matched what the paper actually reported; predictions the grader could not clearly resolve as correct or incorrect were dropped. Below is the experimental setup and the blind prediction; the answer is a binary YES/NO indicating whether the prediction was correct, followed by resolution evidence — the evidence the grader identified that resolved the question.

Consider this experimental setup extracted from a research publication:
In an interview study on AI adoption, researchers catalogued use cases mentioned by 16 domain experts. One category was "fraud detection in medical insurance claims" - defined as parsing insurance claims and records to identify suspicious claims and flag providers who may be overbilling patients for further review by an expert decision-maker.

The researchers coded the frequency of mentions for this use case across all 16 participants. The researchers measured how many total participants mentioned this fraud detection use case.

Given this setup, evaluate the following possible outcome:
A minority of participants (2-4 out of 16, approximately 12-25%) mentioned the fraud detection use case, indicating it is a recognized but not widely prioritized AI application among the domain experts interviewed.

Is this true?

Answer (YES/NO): NO